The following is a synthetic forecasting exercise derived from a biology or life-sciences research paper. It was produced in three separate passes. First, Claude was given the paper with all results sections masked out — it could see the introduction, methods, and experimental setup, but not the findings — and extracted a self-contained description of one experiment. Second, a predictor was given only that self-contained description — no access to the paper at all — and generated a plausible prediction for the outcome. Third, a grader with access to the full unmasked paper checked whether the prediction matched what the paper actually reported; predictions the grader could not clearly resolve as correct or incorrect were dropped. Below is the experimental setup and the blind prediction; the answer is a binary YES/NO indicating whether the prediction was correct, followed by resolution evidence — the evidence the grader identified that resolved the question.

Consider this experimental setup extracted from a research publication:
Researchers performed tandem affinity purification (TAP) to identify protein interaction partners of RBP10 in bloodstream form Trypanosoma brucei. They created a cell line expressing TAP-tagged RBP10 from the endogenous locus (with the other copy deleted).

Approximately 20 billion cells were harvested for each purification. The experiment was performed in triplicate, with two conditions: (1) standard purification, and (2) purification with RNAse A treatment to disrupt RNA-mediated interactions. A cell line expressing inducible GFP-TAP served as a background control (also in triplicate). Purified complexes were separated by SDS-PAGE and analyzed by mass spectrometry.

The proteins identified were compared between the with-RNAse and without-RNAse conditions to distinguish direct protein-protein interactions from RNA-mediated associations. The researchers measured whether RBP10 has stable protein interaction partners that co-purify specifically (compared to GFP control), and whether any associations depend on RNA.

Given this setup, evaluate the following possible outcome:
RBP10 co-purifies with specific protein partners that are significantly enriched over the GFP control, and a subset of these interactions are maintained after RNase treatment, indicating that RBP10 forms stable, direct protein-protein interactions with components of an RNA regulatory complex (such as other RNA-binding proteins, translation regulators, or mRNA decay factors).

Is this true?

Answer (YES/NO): NO